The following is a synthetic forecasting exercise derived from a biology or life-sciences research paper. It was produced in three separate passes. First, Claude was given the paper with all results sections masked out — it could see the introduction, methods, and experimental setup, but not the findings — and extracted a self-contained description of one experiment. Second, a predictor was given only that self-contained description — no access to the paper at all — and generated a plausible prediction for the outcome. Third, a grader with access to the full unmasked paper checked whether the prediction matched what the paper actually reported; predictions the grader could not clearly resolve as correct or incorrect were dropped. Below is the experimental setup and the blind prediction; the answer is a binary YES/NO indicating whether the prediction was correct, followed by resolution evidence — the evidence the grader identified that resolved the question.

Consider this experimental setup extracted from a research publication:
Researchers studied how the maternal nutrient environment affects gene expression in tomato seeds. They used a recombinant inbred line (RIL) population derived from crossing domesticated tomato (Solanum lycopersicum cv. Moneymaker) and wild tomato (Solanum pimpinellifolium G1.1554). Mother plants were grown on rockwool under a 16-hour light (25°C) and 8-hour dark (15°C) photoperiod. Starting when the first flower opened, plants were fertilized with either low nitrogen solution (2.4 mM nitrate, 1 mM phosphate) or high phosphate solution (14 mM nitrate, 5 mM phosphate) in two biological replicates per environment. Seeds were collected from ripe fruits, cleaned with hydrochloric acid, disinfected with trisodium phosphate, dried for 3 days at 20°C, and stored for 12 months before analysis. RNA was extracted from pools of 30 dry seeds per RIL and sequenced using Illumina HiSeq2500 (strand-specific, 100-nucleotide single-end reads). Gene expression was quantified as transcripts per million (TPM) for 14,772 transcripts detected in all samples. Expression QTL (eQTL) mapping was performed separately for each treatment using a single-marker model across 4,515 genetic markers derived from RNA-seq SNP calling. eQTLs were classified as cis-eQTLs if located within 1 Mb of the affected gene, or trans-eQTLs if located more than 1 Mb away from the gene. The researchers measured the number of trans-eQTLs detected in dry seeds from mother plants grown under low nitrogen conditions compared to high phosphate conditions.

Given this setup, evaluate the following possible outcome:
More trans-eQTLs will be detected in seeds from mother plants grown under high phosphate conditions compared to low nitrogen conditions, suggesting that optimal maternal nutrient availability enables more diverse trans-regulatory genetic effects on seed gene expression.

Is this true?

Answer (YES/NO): NO